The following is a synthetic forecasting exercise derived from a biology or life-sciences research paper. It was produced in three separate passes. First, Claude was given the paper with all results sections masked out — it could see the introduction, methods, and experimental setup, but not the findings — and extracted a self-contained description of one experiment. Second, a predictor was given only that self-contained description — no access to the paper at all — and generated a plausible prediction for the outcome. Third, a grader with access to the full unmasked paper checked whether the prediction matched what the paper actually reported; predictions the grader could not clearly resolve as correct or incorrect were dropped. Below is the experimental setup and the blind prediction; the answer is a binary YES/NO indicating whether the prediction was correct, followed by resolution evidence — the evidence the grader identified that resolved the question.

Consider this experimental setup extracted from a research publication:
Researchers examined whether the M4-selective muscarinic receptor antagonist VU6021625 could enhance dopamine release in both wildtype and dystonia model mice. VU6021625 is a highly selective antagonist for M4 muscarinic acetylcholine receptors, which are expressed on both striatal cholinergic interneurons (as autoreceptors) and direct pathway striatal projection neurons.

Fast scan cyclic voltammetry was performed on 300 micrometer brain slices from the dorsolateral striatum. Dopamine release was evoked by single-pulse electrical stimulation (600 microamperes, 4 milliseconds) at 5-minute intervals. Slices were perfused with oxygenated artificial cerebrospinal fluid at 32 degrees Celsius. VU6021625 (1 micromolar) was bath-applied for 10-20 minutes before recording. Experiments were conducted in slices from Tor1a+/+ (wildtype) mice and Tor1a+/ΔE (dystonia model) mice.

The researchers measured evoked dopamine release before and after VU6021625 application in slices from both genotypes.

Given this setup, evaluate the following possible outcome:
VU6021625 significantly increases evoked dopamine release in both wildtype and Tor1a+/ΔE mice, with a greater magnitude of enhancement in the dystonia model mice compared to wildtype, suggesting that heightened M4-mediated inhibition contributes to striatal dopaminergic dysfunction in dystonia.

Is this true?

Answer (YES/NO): NO